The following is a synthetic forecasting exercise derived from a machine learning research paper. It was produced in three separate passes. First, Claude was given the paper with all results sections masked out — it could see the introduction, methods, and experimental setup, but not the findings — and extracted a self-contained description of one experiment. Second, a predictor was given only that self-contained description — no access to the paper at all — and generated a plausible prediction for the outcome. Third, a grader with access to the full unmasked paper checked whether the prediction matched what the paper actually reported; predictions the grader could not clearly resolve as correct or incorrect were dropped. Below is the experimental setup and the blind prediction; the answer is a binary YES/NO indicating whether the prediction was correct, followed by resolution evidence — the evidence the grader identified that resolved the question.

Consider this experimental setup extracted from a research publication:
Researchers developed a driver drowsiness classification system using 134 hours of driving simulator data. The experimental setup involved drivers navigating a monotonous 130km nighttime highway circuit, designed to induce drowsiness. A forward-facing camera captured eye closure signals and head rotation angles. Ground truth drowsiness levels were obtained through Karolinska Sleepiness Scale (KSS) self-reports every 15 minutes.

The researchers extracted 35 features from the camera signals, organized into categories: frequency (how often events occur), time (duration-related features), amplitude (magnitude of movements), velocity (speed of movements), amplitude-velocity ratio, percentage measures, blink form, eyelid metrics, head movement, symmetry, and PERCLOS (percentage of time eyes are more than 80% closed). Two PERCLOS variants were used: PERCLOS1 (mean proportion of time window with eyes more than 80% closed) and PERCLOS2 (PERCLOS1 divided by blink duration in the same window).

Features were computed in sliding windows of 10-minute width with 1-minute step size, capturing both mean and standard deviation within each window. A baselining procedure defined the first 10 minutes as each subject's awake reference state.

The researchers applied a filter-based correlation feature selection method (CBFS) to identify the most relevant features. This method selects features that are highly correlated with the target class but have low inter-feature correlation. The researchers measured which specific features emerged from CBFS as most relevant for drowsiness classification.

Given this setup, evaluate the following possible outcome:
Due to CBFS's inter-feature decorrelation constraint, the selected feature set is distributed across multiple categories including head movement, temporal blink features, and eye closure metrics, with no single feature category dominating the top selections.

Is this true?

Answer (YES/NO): YES